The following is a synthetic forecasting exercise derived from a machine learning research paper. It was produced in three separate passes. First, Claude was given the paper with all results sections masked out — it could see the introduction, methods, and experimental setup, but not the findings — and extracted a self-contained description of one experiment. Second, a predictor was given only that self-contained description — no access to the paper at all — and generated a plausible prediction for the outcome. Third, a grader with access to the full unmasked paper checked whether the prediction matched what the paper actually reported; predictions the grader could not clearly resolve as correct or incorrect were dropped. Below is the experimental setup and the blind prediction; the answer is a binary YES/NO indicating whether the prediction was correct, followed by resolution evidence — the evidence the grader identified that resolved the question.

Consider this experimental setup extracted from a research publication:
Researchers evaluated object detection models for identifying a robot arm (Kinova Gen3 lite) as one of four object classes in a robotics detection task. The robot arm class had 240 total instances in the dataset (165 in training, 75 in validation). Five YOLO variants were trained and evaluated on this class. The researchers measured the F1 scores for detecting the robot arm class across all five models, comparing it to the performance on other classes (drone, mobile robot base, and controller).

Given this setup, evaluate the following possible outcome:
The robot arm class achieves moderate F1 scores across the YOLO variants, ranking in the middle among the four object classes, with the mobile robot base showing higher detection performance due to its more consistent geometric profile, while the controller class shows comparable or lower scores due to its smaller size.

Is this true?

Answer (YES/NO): NO